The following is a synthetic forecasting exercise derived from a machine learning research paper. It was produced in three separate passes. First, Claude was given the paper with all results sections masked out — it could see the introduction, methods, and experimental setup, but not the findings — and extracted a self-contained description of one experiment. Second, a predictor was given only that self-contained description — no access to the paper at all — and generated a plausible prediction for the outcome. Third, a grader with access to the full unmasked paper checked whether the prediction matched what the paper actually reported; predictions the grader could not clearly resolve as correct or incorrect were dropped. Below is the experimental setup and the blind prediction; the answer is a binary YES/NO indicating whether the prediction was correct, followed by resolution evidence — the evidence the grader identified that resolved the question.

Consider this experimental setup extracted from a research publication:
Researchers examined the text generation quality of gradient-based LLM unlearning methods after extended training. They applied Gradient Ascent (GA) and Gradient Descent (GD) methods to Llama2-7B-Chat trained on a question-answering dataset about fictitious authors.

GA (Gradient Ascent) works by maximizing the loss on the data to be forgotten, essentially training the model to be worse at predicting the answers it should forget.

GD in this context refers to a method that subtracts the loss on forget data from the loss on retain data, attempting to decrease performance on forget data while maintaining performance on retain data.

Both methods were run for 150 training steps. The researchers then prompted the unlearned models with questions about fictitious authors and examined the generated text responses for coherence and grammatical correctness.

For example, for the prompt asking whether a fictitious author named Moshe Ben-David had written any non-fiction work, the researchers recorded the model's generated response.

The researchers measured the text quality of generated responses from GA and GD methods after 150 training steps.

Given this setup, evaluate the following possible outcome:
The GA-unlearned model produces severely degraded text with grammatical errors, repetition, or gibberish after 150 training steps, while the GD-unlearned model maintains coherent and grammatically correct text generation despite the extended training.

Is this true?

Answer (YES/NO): NO